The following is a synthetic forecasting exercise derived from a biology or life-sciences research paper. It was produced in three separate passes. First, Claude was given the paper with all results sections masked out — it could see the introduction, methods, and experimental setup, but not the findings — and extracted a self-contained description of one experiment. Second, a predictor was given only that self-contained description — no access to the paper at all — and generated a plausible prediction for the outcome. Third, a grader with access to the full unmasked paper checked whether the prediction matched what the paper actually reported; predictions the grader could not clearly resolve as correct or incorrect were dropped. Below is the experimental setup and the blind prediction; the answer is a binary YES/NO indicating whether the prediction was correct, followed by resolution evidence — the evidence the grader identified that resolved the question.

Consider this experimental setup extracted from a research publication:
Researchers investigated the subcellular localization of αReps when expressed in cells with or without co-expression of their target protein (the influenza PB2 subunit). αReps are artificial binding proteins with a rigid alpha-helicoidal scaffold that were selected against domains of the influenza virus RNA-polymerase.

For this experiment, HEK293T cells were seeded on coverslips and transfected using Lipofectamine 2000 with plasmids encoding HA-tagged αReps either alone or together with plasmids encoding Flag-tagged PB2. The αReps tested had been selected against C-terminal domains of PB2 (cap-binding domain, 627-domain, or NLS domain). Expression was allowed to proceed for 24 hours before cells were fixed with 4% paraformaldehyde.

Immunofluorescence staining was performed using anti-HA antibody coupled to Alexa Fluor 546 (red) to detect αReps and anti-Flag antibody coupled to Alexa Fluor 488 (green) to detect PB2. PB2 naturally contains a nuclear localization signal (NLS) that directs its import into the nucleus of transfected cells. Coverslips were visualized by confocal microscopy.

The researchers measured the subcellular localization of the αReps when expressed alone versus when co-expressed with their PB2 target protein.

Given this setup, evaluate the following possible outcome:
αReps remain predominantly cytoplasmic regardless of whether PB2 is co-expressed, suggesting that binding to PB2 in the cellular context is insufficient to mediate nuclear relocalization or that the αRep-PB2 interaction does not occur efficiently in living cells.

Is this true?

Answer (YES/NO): YES